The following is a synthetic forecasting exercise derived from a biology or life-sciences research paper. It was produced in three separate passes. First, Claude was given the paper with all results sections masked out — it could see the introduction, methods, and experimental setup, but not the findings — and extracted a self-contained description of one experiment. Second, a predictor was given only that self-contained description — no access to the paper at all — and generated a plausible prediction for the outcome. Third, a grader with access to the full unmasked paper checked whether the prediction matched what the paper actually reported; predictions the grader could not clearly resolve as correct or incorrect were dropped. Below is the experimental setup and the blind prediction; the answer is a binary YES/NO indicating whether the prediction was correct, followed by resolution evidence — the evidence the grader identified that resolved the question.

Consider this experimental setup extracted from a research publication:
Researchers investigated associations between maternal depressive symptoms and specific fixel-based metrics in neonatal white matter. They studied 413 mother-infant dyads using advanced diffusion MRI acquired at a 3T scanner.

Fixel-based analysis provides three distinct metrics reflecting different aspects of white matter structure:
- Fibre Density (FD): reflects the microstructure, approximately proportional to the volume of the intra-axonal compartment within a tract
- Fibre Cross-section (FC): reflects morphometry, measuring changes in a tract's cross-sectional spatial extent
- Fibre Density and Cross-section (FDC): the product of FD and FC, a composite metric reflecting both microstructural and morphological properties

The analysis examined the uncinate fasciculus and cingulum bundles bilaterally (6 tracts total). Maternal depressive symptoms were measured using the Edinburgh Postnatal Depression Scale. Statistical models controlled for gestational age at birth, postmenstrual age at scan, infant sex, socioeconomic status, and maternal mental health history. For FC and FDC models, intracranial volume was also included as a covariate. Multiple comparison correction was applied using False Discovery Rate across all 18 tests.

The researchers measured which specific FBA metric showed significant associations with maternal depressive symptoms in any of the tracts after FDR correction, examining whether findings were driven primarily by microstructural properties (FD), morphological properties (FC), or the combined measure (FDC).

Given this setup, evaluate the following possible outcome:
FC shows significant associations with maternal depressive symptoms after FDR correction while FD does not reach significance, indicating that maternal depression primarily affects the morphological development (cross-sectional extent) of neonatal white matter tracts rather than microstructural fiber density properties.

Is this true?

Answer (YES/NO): NO